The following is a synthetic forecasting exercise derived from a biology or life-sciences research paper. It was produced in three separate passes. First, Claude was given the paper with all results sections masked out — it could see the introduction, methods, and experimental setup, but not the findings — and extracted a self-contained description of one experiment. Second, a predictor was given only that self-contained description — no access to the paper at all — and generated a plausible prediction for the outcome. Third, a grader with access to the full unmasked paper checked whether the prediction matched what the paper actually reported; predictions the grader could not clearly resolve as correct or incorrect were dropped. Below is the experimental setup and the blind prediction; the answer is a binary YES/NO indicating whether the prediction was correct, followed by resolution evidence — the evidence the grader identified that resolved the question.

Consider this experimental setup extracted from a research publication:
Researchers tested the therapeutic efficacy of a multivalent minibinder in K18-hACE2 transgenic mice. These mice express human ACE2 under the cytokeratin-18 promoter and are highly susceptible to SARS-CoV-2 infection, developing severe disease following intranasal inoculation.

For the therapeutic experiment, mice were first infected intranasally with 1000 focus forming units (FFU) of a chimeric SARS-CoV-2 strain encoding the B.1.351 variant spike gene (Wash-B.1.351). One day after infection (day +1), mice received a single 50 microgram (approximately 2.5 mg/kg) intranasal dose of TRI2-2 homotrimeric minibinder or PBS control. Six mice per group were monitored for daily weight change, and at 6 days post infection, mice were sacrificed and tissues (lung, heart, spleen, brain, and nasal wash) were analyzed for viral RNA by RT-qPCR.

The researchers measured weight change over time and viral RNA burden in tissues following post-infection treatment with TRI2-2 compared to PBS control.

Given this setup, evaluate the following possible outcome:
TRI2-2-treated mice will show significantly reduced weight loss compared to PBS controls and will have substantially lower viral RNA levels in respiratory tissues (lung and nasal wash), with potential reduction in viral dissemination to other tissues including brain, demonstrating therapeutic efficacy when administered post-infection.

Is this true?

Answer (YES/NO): NO